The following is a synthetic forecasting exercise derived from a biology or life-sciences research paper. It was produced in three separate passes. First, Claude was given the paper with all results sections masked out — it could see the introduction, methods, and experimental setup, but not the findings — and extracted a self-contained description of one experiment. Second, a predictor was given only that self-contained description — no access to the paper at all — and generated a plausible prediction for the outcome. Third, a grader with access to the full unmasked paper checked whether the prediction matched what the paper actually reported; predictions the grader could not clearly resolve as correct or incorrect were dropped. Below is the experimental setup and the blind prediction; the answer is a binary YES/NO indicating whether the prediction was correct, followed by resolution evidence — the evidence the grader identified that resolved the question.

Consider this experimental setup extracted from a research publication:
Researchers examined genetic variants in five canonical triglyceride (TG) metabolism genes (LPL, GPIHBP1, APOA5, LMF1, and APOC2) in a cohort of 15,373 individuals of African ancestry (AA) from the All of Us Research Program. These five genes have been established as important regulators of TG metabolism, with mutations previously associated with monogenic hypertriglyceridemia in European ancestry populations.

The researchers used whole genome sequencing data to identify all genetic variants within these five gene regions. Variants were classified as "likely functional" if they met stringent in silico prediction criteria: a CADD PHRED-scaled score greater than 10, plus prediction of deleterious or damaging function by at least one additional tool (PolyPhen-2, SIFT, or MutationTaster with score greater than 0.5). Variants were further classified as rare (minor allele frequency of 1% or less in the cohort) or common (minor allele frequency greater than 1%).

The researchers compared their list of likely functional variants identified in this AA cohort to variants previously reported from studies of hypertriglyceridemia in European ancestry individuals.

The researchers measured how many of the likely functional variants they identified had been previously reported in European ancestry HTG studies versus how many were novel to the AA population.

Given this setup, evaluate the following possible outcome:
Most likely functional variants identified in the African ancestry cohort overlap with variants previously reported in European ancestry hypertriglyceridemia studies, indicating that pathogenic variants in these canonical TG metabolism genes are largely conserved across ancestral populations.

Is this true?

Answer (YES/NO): NO